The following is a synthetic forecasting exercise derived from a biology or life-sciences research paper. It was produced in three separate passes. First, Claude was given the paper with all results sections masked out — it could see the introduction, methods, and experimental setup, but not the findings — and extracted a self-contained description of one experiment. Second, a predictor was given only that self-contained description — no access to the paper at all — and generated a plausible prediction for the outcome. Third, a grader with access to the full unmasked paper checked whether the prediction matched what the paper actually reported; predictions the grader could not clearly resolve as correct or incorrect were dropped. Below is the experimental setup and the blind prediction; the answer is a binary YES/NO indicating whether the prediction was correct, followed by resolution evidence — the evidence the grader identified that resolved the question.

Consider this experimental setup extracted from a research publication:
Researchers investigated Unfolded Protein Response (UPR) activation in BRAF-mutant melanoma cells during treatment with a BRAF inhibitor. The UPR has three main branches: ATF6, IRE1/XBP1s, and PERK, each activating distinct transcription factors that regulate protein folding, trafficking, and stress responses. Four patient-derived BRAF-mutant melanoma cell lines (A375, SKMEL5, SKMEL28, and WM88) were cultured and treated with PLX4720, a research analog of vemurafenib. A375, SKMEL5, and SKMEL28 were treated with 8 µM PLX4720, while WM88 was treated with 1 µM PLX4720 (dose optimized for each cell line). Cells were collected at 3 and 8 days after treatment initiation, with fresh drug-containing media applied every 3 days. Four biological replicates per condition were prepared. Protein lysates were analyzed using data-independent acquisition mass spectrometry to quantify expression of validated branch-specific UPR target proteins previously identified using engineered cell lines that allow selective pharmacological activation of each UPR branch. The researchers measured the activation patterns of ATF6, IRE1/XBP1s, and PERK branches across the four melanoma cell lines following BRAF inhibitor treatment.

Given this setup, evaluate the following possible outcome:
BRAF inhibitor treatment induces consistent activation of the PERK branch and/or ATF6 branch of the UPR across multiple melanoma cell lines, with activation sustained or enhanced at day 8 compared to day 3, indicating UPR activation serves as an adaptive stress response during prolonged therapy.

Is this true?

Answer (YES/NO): NO